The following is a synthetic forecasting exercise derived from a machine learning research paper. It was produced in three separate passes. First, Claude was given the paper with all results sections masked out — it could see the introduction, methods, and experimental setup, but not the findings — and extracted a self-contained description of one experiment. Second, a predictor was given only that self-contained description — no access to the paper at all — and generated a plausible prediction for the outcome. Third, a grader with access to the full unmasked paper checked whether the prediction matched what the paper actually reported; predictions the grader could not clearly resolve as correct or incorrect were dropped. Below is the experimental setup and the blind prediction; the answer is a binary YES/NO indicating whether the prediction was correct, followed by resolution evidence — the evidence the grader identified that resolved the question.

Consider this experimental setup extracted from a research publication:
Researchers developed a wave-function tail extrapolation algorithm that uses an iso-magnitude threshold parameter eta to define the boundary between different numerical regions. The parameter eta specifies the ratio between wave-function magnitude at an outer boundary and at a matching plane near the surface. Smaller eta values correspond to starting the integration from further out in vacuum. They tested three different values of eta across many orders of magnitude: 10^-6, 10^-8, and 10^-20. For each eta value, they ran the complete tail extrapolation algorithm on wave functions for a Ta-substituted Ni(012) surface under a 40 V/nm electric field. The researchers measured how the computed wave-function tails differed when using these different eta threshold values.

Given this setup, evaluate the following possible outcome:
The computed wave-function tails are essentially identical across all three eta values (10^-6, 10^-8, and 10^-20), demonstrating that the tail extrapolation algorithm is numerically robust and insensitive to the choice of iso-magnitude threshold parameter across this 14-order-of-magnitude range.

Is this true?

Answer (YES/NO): YES